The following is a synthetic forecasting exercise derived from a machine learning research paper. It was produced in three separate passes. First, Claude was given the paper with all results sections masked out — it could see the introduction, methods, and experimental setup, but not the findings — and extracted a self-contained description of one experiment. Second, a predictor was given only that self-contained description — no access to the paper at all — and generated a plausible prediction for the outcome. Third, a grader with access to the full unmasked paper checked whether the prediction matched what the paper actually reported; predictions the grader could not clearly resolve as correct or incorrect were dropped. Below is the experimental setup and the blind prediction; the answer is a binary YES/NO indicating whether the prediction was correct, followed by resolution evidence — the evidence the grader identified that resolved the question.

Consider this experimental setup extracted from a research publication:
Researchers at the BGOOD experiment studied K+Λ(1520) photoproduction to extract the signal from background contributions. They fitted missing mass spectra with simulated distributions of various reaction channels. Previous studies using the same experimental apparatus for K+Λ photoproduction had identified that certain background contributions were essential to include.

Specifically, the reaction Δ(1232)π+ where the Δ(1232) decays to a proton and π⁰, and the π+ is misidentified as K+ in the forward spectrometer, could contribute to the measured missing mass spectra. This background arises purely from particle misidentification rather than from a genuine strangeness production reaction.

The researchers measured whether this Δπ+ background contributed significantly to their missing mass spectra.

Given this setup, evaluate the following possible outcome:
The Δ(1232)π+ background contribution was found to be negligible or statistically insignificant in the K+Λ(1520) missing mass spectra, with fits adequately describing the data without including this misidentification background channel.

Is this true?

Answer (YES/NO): NO